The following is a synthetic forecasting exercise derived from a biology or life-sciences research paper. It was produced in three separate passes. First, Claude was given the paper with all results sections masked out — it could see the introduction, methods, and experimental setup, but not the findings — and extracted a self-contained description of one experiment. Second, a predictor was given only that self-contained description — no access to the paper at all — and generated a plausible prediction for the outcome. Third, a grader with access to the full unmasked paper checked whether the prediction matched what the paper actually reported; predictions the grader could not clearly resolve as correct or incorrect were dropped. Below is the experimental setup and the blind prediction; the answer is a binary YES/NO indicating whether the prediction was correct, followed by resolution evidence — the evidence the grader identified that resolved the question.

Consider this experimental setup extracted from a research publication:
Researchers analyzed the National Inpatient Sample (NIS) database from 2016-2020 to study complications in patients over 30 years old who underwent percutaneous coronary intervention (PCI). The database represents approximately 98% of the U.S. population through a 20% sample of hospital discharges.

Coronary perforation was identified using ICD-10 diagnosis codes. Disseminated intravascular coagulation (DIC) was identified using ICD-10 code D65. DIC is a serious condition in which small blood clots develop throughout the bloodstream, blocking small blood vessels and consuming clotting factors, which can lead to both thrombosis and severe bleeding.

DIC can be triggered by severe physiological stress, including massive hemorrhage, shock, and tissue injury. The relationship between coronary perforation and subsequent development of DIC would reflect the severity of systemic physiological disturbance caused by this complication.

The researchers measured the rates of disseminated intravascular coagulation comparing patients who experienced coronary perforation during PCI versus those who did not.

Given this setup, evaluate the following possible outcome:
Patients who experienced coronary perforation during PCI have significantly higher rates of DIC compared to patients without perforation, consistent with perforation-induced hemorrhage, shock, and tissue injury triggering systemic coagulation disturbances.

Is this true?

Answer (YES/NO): YES